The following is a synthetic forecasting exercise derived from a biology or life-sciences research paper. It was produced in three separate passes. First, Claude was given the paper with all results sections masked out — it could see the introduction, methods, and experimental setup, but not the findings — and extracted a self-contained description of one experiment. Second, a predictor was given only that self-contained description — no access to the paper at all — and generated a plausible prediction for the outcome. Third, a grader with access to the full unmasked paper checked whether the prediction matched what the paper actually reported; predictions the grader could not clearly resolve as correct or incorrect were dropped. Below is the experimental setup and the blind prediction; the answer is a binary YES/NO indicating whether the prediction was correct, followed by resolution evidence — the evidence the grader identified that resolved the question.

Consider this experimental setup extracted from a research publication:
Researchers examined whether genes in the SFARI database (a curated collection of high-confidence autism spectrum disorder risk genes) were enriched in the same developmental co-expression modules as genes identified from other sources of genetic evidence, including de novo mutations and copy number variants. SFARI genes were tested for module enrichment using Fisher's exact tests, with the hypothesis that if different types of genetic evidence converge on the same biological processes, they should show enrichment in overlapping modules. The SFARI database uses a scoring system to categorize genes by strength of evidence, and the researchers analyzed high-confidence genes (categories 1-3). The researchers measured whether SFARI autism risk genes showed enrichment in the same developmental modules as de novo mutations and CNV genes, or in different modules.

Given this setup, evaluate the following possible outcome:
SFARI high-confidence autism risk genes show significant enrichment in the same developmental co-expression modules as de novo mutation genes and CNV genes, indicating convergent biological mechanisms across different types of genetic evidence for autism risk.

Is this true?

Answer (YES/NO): NO